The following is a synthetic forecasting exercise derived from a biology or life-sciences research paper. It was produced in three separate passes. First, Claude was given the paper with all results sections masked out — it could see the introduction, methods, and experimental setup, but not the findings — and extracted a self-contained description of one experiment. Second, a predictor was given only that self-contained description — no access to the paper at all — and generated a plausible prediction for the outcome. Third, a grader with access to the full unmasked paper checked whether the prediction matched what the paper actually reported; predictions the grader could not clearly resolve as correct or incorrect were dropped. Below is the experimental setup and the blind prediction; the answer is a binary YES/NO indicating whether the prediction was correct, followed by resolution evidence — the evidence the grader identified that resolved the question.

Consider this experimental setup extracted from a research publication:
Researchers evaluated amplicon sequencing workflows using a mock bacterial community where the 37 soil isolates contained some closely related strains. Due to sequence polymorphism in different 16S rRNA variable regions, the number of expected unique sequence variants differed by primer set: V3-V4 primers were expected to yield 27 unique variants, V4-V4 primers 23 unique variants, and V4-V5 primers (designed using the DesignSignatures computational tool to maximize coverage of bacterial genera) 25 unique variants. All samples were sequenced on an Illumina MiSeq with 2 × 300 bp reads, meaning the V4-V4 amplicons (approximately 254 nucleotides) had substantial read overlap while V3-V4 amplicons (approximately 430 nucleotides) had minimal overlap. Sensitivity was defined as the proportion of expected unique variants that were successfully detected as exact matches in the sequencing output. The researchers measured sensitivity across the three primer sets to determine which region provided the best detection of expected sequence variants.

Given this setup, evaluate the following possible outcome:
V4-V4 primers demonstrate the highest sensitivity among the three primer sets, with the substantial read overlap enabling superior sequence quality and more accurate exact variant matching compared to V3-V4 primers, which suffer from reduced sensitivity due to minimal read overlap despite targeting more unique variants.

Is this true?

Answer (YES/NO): YES